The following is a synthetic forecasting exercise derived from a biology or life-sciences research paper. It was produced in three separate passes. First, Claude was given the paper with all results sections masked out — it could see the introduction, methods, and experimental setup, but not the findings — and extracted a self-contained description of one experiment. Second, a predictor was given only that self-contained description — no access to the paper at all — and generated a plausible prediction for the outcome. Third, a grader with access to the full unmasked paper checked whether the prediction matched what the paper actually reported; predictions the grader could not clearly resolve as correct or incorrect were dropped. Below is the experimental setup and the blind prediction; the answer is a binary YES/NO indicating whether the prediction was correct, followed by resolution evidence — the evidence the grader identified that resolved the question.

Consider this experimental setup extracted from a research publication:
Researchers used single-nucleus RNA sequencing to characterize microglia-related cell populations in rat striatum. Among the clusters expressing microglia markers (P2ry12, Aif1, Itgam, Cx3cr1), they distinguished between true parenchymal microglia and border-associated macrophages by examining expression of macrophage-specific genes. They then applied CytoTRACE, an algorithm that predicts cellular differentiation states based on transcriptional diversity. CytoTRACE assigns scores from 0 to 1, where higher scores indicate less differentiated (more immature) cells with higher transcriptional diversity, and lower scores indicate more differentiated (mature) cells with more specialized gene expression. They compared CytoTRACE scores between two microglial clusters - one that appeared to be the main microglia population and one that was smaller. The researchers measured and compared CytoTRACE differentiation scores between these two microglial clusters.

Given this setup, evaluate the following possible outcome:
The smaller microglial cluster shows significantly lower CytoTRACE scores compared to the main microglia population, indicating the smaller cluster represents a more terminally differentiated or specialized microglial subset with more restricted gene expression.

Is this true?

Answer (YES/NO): NO